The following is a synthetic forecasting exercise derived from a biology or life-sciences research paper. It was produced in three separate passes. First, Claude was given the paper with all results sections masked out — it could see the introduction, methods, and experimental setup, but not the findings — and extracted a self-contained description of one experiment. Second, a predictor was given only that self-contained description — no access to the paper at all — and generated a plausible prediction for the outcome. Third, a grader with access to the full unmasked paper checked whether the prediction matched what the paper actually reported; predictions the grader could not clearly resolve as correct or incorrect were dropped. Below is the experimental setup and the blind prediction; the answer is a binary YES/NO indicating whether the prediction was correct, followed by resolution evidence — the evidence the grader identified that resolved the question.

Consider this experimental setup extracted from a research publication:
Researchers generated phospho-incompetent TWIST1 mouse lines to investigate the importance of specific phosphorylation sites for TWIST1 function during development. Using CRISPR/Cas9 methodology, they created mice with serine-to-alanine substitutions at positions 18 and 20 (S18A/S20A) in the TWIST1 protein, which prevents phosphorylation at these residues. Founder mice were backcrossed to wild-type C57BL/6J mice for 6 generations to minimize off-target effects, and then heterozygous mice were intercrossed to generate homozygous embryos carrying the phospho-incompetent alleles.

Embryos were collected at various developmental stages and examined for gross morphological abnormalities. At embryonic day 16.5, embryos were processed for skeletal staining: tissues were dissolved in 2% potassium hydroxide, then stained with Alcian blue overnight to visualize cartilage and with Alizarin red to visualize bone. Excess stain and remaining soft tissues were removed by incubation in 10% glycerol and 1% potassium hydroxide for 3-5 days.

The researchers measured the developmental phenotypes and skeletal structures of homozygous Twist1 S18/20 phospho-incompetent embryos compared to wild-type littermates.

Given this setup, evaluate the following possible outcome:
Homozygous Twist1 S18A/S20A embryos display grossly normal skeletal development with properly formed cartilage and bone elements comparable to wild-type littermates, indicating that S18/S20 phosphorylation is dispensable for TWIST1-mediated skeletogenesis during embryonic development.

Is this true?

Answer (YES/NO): NO